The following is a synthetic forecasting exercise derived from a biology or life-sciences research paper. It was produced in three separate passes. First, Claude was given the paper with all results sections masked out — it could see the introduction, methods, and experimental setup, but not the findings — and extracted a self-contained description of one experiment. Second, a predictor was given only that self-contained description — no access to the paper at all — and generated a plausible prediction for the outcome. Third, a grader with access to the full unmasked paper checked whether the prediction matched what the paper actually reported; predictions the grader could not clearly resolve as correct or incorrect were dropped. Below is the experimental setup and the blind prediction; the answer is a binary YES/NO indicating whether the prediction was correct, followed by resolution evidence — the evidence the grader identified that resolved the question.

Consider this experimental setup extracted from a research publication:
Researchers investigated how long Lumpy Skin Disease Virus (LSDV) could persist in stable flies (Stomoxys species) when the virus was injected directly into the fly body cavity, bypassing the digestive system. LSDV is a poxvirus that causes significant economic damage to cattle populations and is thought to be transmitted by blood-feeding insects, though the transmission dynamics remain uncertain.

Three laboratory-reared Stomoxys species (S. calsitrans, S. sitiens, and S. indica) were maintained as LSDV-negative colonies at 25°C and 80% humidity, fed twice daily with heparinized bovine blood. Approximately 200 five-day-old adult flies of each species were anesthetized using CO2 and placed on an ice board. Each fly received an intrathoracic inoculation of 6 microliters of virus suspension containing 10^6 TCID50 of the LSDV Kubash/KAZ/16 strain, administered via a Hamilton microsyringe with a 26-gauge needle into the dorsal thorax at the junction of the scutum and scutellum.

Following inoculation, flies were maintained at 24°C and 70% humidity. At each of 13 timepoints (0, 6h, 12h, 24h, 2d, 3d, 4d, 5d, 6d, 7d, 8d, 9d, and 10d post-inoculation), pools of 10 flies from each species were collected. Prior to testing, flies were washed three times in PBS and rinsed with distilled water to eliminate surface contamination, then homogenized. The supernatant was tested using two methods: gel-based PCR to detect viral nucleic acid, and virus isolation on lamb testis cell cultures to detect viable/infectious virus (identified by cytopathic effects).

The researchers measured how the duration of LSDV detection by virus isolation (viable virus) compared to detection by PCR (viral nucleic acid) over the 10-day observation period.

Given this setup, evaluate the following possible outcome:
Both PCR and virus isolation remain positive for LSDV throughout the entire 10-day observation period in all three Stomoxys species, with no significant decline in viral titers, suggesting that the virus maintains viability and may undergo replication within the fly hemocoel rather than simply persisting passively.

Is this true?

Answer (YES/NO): NO